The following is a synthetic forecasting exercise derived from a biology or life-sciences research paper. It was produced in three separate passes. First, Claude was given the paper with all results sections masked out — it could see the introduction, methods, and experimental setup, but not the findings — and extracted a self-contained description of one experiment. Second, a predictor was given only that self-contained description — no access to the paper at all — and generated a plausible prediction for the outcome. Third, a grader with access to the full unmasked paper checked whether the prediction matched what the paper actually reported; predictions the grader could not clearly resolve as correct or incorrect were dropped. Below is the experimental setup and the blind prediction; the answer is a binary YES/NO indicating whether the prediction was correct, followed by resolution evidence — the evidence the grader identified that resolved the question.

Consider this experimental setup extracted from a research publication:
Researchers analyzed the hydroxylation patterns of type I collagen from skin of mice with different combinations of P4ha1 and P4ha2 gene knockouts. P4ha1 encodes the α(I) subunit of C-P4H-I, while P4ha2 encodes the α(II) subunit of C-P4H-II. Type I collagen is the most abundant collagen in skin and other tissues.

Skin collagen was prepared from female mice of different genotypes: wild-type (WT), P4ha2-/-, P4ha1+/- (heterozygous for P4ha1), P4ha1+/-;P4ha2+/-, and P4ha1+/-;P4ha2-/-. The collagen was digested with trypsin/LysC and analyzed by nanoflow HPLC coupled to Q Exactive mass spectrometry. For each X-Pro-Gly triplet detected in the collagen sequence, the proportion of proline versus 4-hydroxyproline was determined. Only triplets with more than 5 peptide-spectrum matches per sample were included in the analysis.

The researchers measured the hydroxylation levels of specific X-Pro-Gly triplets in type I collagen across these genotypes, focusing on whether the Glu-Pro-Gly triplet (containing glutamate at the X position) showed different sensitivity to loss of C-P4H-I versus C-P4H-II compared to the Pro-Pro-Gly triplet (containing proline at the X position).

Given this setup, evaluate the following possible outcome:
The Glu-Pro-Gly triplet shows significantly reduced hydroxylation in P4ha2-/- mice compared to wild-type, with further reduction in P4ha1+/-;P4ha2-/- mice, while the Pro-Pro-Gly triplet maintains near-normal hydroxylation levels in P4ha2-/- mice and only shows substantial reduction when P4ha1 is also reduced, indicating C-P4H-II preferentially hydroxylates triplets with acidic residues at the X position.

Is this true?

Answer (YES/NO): NO